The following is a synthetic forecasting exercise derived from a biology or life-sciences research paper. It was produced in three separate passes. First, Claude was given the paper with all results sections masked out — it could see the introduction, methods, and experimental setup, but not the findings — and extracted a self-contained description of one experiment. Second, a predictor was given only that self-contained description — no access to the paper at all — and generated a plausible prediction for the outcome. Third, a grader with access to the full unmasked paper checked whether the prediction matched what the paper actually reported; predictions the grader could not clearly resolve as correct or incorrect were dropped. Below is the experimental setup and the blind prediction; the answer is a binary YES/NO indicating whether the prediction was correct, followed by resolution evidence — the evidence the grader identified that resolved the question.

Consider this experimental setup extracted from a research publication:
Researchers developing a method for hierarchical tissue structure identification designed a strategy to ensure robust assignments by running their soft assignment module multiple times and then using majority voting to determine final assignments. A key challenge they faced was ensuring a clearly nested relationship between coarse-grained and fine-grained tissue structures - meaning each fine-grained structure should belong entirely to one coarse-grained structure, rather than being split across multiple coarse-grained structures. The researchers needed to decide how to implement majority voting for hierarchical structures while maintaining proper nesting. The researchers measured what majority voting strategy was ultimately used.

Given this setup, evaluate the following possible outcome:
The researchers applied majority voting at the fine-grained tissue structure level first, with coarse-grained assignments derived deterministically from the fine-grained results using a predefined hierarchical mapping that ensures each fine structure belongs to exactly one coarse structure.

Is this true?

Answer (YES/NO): NO